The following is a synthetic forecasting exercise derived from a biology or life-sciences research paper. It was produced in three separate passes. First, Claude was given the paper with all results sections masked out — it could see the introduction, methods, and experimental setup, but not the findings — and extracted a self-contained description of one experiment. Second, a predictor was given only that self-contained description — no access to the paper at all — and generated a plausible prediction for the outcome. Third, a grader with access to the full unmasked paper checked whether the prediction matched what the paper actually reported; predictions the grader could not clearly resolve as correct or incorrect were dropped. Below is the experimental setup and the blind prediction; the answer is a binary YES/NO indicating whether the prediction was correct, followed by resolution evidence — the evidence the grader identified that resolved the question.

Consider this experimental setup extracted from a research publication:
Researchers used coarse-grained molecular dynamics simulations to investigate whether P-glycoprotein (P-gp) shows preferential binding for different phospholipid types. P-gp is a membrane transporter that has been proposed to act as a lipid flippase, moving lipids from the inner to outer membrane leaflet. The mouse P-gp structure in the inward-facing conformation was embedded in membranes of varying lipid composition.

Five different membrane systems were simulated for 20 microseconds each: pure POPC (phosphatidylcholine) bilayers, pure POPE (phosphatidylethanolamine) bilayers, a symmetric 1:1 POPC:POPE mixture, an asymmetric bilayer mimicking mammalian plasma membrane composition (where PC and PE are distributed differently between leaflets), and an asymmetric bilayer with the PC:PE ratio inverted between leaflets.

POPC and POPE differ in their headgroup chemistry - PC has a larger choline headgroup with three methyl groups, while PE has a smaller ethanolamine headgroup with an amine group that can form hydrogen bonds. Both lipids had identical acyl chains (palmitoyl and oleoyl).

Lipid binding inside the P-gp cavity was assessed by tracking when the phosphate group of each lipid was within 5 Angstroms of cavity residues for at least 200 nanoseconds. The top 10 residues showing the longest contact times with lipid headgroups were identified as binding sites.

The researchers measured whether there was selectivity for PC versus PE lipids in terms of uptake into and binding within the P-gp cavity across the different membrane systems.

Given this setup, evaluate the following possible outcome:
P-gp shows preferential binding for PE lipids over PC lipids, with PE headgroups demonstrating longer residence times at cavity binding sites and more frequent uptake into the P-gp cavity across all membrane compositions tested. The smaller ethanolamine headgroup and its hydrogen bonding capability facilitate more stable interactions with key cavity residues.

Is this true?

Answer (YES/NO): NO